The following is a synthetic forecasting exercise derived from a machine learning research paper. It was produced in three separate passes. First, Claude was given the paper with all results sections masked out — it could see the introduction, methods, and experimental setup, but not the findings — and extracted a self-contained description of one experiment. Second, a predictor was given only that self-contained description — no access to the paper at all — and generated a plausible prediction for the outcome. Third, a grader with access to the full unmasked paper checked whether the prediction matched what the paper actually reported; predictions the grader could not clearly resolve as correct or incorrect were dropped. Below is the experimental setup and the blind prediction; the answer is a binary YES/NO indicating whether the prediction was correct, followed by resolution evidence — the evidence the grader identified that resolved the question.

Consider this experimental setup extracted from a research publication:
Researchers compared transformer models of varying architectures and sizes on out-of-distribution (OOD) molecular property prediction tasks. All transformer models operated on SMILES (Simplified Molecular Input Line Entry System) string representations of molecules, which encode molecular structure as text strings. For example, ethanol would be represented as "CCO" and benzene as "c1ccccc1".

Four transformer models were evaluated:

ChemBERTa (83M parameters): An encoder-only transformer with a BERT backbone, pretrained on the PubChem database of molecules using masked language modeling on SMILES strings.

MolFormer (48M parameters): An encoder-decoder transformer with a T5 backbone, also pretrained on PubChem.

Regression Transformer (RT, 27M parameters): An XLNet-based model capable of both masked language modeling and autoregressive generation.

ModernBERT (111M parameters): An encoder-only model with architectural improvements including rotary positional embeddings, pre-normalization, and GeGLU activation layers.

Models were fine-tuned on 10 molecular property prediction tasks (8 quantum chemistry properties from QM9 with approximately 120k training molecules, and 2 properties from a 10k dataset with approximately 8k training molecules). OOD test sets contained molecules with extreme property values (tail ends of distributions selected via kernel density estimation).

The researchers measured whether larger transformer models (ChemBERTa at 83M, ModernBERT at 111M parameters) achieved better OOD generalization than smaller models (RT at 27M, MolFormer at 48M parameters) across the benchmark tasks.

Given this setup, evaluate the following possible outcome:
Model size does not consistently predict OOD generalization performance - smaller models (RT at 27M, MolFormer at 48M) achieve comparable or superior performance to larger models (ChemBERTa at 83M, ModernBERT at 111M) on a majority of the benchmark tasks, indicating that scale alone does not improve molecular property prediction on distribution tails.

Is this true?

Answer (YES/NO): NO